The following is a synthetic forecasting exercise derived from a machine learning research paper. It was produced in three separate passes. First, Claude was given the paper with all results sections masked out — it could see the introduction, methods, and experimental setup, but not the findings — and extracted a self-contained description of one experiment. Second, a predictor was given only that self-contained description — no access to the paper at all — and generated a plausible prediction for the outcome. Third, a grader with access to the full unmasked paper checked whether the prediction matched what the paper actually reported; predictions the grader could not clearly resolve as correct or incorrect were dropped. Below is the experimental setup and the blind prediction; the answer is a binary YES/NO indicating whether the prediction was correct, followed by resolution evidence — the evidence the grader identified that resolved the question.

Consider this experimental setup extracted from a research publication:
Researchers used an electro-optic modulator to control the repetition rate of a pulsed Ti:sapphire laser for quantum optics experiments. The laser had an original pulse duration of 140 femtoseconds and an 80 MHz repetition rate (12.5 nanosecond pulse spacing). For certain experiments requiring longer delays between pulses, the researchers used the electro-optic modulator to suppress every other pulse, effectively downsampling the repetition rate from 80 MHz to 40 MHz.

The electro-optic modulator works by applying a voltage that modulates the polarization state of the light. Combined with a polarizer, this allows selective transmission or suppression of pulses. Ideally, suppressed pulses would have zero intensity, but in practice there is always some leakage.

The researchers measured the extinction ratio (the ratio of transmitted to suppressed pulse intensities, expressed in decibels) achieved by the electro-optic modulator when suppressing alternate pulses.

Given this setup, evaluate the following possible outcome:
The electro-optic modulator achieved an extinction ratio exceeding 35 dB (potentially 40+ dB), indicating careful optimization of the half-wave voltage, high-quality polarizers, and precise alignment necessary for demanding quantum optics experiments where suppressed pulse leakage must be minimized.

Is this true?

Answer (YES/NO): NO